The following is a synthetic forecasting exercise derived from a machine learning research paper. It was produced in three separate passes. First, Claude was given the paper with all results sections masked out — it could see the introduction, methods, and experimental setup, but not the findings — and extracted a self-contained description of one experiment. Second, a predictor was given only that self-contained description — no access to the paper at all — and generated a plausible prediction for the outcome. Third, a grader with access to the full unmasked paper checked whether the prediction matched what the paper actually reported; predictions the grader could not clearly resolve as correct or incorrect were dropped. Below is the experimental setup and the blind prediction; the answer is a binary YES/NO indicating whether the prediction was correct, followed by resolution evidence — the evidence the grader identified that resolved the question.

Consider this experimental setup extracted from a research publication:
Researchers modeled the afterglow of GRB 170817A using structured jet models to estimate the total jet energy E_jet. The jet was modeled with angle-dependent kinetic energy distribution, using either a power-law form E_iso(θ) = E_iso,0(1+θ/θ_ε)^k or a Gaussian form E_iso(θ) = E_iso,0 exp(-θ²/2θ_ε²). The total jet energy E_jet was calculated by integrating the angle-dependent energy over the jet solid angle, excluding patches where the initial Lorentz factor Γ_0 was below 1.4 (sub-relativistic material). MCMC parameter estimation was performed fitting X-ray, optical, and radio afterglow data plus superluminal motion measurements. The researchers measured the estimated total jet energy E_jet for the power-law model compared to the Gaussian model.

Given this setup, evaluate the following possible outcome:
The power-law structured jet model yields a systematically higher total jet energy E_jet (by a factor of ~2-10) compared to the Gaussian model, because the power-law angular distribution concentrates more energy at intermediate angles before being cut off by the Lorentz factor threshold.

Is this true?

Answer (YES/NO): NO